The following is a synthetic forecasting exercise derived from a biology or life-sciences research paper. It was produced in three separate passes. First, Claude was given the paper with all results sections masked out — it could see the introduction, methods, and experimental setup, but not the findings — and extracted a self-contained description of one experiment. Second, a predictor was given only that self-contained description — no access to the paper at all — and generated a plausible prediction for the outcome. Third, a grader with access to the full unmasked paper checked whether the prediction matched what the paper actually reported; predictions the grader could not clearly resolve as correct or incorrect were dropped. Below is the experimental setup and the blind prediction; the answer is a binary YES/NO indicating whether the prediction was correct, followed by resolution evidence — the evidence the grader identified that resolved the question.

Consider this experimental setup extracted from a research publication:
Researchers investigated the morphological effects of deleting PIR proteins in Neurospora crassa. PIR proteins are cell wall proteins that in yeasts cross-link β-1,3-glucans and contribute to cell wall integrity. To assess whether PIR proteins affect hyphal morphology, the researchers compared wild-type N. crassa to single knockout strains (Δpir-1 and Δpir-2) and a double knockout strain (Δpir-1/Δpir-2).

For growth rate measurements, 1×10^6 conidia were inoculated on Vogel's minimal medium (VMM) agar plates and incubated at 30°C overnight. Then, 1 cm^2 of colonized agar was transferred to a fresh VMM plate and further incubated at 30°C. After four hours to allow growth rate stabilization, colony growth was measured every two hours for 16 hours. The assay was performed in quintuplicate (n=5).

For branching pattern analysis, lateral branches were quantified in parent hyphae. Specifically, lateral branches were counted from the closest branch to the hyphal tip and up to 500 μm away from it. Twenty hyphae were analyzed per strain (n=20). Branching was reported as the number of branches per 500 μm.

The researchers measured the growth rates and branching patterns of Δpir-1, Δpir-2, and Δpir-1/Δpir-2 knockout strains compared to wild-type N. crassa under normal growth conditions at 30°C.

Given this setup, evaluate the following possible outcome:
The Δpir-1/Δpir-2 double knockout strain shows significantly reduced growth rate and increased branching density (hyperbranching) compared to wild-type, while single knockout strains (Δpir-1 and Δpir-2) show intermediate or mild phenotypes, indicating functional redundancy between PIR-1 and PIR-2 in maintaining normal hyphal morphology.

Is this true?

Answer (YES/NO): NO